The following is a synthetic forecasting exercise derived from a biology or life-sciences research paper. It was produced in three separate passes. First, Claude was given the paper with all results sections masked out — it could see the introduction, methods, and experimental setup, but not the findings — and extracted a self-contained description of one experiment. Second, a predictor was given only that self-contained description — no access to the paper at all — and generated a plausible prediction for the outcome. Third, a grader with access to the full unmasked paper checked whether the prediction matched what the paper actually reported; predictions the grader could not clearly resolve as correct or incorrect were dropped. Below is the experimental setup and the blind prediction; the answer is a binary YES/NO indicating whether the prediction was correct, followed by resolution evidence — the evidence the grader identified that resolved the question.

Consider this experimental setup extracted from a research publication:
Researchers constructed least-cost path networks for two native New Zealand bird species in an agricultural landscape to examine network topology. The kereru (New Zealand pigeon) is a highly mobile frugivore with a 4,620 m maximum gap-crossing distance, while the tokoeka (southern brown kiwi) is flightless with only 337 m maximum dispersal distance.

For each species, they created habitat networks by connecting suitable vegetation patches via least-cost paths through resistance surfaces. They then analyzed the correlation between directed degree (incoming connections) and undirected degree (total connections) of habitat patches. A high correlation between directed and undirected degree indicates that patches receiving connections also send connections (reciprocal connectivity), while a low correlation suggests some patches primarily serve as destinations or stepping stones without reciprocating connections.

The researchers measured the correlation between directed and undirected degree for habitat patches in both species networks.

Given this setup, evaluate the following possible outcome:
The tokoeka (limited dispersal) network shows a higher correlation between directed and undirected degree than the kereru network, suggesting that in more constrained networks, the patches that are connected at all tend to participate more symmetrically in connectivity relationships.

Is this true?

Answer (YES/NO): YES